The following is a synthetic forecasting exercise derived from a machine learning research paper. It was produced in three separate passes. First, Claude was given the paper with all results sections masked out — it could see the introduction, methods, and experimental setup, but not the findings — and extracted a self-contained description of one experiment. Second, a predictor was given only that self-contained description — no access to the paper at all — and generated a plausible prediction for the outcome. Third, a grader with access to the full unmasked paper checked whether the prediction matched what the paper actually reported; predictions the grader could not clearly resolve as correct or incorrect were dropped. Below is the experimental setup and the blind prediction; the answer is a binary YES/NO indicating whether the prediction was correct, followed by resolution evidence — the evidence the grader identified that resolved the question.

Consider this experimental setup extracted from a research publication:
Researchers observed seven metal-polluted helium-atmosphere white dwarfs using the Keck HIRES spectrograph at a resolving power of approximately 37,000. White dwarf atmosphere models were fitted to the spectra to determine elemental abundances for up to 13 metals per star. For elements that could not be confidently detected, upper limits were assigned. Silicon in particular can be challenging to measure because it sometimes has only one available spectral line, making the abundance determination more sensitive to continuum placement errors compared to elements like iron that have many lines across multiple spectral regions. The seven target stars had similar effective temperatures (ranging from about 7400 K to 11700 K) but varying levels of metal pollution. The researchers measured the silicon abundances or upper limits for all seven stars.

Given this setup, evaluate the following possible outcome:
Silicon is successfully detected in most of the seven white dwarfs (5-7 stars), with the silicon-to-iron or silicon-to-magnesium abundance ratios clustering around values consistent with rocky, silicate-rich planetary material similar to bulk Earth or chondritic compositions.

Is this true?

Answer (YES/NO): NO